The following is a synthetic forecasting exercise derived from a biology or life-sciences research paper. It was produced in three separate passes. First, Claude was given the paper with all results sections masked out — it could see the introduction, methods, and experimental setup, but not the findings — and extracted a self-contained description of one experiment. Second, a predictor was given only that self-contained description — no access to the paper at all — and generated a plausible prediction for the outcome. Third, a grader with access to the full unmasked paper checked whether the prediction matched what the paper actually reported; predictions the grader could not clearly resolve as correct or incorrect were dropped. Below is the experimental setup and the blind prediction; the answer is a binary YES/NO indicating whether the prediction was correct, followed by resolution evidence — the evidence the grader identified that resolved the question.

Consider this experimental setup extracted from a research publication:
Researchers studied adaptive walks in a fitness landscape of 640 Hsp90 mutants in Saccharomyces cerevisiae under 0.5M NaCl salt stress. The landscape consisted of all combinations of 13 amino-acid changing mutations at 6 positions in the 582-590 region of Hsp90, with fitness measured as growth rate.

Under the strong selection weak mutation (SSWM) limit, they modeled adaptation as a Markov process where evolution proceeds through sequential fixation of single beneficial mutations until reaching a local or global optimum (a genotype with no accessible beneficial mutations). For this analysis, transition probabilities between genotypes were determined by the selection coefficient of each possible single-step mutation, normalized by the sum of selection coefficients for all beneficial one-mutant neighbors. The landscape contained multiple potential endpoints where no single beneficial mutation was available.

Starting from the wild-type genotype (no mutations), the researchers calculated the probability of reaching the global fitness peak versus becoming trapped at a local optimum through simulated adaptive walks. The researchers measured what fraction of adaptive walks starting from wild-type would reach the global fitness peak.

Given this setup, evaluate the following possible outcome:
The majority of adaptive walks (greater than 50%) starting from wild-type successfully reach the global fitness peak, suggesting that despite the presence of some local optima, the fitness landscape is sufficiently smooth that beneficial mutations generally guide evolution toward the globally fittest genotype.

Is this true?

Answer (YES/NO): NO